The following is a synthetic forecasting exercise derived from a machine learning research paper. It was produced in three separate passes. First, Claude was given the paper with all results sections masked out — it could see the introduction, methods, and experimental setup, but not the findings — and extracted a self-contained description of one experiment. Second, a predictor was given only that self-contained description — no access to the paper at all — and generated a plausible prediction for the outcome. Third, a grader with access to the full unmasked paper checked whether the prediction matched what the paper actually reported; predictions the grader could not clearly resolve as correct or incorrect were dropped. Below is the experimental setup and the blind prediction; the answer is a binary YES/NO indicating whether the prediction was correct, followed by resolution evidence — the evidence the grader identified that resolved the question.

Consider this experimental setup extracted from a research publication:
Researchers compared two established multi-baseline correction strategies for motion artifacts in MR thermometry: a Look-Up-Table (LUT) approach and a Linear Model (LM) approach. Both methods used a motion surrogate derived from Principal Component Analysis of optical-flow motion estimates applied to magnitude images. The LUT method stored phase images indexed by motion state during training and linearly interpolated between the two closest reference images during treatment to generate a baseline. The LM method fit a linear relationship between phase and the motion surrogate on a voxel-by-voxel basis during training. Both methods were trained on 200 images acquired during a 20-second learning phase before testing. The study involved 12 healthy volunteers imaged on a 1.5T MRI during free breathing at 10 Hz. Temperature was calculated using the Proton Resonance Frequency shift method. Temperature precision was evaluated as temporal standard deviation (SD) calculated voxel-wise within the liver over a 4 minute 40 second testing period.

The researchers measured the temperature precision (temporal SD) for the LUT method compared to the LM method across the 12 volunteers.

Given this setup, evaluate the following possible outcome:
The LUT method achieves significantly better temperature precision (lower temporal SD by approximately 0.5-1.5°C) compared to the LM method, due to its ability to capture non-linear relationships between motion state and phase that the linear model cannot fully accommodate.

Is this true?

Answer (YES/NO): NO